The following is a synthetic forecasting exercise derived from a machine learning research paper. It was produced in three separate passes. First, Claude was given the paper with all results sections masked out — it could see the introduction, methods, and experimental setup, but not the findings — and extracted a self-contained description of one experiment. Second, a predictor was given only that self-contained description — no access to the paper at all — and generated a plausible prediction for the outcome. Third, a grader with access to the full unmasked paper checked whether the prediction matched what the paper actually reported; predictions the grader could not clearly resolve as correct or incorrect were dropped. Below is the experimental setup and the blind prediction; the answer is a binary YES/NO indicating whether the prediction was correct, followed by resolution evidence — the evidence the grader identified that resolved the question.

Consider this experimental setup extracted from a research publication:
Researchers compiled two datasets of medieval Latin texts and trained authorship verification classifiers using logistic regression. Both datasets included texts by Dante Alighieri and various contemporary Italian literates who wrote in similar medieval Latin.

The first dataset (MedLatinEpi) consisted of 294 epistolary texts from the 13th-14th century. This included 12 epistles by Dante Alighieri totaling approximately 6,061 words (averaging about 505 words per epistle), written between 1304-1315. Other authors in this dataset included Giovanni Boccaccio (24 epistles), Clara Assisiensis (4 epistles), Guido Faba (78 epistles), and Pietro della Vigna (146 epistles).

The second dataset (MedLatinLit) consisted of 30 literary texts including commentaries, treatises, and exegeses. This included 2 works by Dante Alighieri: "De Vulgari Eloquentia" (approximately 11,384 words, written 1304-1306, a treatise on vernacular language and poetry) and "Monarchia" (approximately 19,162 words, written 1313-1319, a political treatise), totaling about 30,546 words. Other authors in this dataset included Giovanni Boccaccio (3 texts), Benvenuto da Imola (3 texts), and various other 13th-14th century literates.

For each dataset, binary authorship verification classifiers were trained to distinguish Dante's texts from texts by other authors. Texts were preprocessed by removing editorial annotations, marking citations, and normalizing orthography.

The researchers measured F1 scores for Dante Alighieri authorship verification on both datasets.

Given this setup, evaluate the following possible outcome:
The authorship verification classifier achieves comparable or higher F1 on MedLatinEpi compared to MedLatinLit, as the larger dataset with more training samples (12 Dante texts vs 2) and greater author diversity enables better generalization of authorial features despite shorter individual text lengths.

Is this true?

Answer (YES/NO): YES